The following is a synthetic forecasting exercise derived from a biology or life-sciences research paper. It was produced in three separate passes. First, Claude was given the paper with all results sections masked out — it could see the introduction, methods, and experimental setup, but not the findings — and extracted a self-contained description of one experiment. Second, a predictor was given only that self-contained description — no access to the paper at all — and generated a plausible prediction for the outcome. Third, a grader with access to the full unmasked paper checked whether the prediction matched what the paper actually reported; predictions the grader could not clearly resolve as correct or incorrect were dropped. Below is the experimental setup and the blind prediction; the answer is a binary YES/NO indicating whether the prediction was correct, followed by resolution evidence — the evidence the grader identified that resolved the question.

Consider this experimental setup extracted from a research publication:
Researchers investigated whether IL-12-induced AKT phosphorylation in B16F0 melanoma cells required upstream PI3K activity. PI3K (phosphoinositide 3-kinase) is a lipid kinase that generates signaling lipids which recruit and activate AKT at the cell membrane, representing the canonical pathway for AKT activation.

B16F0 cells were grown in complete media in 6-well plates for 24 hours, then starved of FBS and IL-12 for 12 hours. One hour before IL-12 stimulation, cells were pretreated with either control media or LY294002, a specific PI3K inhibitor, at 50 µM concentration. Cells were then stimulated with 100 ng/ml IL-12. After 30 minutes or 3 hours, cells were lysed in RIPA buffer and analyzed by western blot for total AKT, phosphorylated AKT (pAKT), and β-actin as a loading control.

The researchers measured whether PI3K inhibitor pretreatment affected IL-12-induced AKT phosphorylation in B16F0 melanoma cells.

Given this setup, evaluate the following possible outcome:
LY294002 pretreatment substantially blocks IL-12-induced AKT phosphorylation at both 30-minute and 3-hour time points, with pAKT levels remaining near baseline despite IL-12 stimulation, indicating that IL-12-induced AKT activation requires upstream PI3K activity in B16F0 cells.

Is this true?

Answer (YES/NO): YES